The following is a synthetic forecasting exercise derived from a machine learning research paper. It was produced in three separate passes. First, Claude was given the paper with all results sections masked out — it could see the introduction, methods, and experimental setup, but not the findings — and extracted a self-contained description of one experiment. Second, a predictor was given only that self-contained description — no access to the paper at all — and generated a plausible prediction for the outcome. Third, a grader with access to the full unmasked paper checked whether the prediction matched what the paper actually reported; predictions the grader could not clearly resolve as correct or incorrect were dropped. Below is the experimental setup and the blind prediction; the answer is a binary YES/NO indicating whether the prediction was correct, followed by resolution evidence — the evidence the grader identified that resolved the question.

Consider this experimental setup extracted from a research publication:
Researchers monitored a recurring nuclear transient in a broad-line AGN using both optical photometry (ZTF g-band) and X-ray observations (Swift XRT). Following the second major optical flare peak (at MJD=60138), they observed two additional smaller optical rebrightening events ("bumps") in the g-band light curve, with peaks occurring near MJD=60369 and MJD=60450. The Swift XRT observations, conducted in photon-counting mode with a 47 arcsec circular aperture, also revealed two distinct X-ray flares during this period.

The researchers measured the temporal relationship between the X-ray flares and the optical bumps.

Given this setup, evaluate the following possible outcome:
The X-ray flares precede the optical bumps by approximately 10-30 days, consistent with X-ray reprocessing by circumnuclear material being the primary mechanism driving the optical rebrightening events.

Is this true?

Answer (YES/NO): NO